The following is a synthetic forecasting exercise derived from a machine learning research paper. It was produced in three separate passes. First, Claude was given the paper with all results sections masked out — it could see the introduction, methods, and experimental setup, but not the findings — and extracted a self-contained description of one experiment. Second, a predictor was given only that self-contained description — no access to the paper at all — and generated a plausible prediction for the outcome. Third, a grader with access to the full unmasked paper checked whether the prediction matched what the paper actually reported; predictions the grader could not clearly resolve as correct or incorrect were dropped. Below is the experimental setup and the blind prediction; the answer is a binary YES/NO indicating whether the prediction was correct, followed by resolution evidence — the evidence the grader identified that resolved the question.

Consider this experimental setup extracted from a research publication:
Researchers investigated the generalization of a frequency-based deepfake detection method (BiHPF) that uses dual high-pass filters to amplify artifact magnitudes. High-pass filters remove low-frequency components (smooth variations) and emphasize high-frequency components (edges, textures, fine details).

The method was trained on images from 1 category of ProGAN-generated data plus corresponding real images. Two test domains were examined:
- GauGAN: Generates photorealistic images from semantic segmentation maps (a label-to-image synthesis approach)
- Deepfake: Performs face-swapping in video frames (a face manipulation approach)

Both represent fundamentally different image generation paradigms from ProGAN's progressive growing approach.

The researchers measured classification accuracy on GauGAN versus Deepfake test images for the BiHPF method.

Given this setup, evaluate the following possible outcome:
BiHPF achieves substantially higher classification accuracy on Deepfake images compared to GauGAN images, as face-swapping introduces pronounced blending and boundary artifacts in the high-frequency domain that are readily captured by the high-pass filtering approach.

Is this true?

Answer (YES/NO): NO